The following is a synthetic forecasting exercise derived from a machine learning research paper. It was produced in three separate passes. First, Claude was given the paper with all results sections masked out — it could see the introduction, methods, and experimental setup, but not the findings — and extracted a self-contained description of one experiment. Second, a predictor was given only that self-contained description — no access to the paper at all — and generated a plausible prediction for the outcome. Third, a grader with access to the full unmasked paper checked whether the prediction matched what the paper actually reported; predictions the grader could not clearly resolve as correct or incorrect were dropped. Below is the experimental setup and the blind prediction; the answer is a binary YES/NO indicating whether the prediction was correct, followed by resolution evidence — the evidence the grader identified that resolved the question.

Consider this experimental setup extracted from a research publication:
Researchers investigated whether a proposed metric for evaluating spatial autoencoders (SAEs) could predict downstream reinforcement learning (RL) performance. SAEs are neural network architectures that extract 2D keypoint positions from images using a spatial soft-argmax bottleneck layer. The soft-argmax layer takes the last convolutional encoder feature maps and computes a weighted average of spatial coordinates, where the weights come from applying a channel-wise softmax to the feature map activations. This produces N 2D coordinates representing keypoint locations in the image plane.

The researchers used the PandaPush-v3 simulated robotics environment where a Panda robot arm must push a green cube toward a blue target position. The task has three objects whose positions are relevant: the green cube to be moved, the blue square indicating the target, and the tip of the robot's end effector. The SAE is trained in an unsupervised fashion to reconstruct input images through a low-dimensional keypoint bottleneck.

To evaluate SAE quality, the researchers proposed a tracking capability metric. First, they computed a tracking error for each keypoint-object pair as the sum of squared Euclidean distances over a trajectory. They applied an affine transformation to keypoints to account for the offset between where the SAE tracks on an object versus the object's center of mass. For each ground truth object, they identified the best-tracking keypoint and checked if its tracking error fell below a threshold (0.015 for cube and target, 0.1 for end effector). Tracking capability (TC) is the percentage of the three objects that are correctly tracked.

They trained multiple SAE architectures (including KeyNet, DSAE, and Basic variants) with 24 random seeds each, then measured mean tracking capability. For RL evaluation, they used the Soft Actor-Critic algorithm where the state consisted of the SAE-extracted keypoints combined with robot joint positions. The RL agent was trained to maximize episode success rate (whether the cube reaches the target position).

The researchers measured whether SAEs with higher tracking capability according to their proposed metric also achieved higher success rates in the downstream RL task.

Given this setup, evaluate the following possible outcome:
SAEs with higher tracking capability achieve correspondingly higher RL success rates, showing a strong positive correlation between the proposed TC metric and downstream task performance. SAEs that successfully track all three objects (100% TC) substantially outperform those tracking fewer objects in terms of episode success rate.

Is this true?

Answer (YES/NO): YES